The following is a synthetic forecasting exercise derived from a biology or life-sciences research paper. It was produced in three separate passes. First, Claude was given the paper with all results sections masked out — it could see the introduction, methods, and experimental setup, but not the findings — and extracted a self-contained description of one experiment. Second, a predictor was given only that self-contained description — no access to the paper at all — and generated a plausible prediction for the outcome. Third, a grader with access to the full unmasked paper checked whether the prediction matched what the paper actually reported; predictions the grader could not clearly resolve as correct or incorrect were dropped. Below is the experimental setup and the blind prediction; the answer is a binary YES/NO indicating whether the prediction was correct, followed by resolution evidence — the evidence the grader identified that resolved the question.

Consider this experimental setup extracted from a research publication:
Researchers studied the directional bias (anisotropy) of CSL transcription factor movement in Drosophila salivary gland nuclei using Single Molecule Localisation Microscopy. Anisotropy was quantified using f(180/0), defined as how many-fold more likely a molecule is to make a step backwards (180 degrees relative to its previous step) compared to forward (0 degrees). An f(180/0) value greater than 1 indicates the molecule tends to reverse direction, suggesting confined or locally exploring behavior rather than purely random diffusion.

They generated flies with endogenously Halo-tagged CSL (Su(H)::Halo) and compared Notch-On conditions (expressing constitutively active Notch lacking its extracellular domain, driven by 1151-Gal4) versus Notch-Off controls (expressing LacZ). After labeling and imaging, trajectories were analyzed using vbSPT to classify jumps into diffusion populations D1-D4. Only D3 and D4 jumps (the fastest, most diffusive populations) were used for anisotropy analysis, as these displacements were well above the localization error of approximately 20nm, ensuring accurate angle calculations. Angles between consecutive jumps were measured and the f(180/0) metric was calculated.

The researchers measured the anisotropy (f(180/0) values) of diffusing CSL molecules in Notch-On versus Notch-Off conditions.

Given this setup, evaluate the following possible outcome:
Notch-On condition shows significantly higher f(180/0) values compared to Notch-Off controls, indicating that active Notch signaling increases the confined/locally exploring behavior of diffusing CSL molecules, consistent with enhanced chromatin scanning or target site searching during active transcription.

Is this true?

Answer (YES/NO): YES